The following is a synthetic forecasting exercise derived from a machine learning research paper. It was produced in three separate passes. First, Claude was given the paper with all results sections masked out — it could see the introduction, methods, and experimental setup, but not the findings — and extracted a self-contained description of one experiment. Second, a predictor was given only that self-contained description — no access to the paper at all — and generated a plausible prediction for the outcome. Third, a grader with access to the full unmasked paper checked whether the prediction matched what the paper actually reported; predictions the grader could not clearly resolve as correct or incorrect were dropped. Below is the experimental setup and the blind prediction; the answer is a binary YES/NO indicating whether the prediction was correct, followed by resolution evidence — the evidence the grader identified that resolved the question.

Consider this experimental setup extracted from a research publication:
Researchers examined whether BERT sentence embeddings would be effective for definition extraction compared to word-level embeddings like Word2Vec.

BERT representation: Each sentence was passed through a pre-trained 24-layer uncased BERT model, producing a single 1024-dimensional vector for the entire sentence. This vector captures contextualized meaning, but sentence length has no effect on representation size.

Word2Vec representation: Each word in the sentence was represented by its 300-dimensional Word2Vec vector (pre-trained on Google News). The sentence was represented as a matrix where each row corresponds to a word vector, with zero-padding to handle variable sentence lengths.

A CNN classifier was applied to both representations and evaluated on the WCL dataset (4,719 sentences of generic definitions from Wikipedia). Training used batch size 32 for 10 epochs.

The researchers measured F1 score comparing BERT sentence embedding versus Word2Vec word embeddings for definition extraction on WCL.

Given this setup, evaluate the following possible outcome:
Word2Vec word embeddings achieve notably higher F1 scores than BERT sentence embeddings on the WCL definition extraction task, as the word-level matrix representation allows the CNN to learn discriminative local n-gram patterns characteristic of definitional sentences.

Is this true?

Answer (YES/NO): NO